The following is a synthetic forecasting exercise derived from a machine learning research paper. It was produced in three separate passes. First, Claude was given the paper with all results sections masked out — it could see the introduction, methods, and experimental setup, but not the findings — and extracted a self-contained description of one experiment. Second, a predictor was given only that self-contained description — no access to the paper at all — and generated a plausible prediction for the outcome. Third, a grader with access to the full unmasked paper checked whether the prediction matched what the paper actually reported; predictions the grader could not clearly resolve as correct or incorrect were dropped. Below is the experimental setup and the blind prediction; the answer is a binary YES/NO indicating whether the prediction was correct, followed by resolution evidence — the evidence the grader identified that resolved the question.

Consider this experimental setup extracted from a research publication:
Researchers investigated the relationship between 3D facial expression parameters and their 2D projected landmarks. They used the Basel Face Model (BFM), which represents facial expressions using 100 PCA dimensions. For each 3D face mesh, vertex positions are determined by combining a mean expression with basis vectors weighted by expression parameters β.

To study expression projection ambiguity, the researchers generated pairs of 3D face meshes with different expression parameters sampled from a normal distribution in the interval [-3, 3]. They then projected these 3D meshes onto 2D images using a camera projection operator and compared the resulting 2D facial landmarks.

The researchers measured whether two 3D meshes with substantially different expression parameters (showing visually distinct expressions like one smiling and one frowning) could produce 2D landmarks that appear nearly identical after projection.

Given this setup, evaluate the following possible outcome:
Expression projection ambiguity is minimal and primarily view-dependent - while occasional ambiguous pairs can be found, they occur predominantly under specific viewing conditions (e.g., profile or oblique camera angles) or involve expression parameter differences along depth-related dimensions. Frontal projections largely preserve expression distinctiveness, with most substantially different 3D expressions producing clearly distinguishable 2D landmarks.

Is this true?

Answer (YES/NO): NO